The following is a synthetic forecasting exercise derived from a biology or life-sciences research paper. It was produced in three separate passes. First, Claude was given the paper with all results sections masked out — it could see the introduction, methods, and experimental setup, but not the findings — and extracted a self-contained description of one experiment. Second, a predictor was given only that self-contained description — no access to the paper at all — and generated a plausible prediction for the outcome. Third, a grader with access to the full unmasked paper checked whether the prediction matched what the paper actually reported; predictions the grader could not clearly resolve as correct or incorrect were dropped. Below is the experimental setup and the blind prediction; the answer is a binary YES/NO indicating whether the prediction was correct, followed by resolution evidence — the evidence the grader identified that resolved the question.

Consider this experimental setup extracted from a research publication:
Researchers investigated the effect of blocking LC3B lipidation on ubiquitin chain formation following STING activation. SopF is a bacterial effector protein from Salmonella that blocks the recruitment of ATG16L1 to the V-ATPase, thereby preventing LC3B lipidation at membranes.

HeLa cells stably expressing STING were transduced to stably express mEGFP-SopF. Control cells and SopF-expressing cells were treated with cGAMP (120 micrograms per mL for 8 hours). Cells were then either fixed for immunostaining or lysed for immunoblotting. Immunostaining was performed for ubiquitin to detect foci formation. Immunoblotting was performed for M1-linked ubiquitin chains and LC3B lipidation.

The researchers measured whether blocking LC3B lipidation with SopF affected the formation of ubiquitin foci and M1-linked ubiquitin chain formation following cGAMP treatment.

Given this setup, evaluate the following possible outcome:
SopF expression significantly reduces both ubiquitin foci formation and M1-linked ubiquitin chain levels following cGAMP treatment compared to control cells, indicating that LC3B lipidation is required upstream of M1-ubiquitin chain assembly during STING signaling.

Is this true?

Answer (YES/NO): NO